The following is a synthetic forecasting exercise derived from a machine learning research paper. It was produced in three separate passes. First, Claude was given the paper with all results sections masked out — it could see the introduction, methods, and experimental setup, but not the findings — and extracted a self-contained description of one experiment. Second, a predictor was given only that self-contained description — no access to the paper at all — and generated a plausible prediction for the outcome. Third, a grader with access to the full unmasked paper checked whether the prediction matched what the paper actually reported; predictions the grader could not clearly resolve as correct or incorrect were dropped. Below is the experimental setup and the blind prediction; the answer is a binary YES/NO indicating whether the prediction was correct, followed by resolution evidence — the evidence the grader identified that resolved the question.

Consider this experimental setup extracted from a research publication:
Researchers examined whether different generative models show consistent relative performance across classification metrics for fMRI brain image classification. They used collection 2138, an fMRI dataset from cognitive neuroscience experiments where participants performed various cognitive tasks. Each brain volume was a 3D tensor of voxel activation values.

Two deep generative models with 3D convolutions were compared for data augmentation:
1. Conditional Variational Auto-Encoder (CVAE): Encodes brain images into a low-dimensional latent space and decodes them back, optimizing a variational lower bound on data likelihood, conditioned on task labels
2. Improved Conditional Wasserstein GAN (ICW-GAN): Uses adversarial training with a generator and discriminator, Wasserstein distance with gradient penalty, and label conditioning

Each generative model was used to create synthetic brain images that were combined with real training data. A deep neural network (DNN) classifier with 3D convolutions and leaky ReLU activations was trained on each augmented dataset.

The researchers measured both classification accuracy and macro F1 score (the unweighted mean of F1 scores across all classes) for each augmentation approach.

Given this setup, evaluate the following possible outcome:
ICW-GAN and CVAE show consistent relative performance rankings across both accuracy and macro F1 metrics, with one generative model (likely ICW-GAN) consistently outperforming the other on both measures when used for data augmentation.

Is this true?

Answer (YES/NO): NO